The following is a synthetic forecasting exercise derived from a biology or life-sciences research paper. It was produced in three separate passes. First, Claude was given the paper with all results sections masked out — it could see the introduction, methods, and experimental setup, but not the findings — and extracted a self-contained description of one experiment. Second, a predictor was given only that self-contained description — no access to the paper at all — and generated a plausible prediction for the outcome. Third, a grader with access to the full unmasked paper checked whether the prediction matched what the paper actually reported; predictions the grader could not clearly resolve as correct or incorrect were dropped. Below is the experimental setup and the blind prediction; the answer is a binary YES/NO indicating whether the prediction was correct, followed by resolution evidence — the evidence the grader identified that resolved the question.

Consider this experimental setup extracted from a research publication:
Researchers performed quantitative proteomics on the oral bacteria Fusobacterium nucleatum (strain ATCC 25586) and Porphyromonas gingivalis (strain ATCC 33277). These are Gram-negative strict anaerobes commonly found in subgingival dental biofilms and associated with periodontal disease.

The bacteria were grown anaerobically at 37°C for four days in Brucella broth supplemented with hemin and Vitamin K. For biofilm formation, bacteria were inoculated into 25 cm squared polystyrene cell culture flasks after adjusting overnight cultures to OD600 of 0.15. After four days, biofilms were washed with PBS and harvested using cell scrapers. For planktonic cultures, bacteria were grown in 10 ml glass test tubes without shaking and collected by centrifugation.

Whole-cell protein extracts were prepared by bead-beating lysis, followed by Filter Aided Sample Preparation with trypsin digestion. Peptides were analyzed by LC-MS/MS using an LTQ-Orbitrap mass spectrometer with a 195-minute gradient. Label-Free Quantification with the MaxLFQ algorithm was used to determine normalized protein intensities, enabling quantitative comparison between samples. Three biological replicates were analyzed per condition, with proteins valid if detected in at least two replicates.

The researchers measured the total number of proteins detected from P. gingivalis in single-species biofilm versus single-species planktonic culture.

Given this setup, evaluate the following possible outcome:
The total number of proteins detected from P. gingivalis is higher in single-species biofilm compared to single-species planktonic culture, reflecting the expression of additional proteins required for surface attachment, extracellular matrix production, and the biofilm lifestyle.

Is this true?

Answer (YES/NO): NO